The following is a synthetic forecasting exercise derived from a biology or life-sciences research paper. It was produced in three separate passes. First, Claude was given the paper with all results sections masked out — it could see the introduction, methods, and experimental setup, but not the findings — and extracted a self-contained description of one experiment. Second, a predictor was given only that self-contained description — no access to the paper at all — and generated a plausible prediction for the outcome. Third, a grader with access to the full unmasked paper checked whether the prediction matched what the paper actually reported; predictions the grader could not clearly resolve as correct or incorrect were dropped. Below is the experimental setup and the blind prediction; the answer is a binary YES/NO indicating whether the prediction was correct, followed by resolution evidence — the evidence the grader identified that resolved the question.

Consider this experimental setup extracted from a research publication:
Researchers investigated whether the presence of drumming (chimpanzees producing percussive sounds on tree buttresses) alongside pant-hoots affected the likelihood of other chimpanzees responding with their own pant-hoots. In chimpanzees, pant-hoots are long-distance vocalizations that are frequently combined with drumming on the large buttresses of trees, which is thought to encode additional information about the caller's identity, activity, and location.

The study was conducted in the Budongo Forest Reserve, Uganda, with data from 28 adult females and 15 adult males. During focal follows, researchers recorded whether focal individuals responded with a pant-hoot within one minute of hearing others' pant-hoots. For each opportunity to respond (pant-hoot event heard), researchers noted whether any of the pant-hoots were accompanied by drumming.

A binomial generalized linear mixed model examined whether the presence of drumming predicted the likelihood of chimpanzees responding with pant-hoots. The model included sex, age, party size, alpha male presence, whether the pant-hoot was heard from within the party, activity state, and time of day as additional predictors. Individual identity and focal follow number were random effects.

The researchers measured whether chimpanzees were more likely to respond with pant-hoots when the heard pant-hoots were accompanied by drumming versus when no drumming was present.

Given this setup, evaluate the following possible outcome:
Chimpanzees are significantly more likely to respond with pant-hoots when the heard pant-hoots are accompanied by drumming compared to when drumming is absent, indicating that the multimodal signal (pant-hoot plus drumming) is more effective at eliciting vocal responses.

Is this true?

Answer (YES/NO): NO